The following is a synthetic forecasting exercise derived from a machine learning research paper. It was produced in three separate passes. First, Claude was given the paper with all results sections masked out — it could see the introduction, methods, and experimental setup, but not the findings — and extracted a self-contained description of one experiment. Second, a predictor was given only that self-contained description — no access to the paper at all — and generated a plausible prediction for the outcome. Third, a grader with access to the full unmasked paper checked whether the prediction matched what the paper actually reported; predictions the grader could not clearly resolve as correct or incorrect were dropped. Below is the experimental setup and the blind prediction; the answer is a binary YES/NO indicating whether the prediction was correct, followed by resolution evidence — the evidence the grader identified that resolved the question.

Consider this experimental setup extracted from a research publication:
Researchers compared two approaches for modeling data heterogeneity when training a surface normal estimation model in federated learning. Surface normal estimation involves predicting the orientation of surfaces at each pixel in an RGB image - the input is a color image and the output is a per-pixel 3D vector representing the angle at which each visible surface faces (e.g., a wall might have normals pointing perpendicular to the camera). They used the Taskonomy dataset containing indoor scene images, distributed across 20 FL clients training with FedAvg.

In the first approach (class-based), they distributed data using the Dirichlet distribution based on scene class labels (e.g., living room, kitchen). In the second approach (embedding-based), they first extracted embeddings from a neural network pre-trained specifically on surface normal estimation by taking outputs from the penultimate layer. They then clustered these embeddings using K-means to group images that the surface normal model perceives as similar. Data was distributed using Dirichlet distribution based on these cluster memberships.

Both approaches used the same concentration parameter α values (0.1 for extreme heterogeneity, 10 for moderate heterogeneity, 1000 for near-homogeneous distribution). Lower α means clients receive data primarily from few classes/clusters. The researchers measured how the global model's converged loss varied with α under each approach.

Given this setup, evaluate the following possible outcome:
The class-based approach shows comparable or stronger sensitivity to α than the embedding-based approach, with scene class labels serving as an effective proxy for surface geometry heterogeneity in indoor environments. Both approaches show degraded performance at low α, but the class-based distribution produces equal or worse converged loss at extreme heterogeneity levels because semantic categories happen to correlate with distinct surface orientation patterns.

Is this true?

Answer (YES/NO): NO